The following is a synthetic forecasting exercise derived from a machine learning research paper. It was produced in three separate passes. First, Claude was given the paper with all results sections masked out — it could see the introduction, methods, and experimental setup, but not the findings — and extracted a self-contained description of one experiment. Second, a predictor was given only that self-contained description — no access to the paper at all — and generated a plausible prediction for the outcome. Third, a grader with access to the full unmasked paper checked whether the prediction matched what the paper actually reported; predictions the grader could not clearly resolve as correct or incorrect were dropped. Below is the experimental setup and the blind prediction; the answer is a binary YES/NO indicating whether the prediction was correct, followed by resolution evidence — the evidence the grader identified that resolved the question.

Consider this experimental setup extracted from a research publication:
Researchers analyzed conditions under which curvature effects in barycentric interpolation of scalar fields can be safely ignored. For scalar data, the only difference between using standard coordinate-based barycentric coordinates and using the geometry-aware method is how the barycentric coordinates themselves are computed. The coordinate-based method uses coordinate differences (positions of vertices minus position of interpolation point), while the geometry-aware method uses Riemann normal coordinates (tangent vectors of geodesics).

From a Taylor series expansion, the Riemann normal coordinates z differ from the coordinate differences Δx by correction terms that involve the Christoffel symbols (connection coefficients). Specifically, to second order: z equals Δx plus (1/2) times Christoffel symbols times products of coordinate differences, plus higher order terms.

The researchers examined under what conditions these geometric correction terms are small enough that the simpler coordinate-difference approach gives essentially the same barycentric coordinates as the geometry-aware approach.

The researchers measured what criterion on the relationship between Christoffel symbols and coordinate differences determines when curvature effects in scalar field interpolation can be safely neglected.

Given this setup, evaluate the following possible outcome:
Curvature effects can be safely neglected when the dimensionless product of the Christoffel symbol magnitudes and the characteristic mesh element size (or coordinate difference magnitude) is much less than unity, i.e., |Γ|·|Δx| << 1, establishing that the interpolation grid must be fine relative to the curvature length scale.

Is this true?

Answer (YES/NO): YES